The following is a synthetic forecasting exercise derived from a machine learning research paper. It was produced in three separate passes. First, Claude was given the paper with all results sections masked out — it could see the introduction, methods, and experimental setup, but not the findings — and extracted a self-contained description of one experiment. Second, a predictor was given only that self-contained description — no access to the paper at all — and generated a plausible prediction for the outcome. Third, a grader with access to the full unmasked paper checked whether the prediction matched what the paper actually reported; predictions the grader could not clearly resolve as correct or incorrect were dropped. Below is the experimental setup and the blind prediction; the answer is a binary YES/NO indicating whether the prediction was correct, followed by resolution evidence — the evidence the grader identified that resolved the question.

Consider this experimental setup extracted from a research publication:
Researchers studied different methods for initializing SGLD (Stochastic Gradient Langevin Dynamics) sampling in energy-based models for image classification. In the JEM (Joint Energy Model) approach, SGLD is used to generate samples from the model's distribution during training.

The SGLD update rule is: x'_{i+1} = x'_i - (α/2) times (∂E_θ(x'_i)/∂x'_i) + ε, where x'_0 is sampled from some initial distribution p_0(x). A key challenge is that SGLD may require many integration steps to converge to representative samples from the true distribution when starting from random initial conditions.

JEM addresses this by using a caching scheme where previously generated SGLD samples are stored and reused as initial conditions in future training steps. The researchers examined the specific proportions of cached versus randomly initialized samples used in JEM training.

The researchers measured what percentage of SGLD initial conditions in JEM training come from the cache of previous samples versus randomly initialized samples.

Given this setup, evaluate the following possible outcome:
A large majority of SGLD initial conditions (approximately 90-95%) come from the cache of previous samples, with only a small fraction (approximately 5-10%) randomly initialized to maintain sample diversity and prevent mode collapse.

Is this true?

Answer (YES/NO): YES